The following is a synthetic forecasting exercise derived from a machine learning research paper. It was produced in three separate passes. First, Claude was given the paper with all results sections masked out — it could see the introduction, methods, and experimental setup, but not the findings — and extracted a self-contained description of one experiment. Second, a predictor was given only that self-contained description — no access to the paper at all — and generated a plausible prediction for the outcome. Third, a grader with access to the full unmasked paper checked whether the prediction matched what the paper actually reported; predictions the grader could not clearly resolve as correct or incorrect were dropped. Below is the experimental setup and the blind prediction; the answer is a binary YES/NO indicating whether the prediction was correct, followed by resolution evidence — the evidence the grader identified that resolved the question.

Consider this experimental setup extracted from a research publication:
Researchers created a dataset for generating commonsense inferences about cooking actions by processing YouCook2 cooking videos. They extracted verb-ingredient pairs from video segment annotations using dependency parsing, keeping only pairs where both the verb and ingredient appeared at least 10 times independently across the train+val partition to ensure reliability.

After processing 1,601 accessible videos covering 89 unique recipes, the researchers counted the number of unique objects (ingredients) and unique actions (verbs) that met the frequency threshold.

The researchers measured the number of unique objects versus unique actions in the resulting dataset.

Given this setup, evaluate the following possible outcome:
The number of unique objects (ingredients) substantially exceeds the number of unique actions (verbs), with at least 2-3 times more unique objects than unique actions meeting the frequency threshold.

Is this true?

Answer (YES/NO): NO